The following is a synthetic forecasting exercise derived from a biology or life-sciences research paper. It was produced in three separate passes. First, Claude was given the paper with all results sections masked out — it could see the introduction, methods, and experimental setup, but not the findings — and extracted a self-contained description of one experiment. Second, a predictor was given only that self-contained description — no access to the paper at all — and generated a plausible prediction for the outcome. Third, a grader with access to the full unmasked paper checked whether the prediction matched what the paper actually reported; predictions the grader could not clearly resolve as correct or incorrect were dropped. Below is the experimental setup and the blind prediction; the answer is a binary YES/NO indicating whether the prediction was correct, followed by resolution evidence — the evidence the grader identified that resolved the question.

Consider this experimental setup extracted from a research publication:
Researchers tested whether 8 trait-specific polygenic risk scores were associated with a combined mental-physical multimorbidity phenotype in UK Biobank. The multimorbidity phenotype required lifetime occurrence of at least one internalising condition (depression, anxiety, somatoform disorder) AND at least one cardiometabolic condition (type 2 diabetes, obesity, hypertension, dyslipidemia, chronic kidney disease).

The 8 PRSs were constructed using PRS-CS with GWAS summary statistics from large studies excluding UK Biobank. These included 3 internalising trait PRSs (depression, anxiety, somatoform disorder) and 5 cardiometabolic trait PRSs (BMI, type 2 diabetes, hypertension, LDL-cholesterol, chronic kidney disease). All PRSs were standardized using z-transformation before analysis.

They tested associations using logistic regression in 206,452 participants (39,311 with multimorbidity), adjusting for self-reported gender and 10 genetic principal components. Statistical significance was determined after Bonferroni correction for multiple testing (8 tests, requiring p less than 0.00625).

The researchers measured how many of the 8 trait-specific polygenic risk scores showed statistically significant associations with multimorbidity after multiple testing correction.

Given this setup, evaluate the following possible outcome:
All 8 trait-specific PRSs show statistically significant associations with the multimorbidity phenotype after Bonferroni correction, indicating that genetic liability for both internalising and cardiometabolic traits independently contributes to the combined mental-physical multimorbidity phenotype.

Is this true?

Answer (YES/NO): NO